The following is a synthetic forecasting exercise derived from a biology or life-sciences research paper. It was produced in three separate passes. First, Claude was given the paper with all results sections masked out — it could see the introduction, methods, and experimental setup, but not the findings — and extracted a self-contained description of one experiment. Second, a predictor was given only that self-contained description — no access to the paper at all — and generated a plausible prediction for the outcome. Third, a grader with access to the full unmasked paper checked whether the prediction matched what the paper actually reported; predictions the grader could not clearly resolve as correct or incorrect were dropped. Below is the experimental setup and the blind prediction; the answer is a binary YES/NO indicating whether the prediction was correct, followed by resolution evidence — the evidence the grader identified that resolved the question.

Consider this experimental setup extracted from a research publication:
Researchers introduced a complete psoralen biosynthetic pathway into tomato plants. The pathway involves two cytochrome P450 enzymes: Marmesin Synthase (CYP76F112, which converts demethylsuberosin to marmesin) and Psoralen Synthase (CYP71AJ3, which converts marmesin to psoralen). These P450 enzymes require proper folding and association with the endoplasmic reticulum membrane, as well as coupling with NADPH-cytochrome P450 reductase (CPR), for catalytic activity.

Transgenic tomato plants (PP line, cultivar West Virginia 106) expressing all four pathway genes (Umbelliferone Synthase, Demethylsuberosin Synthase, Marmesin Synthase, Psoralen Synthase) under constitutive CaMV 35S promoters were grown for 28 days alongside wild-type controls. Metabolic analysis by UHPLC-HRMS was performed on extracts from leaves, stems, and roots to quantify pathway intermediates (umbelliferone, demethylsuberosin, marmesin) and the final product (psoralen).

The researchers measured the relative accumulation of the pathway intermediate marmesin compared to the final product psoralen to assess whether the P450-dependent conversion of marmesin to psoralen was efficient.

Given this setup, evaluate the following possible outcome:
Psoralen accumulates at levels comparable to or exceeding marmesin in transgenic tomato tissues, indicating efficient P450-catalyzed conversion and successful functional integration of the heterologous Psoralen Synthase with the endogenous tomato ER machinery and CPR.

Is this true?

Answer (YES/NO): NO